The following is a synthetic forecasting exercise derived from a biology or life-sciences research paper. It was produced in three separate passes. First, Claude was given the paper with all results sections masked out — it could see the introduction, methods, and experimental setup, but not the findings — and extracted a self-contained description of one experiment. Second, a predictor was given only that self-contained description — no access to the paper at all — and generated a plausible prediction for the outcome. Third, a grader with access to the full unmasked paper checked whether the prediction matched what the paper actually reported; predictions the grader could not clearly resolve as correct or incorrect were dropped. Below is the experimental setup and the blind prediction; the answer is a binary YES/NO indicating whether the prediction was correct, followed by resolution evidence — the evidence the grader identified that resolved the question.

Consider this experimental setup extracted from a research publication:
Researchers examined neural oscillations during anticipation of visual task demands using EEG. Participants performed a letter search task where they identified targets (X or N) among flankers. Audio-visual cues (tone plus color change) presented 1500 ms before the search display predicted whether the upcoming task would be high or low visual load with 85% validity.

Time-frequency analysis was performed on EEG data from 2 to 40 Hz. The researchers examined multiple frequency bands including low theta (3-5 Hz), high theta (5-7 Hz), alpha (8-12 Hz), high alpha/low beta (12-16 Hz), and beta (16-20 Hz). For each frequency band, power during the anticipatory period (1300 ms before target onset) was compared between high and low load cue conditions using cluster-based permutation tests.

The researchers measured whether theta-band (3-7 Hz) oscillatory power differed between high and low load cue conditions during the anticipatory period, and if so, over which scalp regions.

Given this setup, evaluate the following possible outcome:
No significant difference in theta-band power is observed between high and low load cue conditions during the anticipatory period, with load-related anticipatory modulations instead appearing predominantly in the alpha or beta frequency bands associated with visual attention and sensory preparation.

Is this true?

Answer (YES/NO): YES